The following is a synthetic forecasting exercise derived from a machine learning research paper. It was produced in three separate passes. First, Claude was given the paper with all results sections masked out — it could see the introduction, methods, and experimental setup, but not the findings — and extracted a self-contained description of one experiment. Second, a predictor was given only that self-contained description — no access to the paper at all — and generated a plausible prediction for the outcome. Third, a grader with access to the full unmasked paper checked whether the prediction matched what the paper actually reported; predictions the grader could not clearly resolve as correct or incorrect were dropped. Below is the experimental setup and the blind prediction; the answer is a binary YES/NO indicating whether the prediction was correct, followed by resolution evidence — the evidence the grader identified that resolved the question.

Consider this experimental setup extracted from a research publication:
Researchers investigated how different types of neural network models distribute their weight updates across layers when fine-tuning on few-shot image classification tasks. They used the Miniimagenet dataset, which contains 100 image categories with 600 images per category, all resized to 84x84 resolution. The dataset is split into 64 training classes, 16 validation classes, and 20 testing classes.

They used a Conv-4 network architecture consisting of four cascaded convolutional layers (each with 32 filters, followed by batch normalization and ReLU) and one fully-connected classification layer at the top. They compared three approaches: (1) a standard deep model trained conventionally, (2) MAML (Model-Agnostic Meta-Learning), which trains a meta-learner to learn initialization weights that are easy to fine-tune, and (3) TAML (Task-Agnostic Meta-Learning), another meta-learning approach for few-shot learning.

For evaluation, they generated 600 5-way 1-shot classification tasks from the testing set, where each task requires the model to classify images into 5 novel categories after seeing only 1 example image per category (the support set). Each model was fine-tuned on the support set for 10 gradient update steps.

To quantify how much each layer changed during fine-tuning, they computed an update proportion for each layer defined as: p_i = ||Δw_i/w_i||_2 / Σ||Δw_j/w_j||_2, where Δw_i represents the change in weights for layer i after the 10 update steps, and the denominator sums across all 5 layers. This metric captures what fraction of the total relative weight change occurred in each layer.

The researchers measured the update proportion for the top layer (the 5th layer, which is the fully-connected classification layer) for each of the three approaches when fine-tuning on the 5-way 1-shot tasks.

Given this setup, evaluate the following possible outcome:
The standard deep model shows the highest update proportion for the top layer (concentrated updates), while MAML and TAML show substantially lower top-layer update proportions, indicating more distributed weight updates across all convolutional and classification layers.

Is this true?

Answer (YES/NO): NO